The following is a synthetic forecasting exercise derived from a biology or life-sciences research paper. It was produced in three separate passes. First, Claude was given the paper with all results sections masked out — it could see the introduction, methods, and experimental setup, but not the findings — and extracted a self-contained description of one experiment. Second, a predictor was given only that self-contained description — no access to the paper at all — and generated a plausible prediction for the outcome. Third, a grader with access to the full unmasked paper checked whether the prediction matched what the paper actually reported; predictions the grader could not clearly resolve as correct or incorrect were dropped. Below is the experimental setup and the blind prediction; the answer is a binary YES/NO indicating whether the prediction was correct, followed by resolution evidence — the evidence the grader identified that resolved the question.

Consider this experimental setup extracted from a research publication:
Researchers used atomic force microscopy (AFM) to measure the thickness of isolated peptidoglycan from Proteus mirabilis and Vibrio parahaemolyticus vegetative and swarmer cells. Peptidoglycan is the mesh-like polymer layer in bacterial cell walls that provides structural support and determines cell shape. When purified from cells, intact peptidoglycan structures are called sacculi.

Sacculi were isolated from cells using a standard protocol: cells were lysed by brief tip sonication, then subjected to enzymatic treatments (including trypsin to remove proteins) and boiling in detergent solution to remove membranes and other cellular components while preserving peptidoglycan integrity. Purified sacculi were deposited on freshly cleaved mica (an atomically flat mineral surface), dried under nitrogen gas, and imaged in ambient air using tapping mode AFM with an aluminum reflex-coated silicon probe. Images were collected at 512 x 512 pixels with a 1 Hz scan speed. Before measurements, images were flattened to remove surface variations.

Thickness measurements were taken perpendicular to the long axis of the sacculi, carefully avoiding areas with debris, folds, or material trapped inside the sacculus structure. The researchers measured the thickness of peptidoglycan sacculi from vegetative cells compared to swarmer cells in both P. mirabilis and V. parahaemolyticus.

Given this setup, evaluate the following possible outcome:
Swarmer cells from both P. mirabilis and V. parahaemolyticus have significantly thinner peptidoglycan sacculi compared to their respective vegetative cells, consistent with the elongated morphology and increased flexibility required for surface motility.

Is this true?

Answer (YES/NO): YES